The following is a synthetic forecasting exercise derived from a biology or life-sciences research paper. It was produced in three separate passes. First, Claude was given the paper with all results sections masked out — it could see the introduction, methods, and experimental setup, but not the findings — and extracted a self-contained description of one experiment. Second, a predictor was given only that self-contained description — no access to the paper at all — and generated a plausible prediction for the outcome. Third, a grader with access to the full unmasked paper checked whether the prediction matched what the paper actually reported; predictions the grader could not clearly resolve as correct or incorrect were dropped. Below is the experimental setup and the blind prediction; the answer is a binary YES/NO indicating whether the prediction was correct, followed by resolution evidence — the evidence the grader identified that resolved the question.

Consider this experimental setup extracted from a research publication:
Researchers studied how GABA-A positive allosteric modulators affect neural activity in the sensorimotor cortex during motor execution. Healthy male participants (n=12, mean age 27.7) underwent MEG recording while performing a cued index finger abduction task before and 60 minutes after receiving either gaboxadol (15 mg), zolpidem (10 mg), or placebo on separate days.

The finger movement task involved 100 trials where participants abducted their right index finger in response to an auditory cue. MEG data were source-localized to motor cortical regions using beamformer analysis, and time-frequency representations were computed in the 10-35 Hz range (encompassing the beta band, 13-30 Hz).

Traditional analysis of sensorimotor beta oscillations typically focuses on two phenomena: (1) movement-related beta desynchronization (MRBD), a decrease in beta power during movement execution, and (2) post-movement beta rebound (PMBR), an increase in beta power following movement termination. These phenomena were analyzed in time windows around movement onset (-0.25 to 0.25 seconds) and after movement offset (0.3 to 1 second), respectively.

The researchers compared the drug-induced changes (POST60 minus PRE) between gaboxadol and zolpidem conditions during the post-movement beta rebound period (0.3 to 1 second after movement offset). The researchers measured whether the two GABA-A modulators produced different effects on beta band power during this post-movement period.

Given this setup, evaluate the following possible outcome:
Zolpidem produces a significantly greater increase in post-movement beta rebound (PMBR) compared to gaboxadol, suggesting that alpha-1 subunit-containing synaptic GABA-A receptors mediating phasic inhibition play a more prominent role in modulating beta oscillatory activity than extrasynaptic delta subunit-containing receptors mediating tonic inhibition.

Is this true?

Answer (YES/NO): YES